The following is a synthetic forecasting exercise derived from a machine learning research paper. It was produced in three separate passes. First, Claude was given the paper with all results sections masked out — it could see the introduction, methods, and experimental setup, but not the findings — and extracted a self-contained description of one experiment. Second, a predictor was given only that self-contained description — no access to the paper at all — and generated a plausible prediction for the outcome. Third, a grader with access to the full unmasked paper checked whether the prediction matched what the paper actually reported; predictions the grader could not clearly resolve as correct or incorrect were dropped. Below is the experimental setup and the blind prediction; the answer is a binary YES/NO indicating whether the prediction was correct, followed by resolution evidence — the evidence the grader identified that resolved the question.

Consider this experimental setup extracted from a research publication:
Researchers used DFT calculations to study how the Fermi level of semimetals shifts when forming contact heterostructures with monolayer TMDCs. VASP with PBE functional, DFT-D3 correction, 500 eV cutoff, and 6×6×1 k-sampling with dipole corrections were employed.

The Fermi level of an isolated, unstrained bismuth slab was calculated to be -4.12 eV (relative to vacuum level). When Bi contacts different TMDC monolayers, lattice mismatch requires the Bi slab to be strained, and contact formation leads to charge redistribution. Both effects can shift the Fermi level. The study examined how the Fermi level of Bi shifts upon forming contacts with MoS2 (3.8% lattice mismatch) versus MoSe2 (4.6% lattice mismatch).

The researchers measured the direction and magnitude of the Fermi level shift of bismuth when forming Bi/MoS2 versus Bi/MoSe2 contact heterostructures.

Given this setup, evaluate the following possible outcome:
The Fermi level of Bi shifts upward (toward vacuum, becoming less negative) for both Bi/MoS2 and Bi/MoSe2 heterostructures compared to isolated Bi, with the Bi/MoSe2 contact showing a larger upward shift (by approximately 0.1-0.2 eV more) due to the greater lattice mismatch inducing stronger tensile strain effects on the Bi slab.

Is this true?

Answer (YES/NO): NO